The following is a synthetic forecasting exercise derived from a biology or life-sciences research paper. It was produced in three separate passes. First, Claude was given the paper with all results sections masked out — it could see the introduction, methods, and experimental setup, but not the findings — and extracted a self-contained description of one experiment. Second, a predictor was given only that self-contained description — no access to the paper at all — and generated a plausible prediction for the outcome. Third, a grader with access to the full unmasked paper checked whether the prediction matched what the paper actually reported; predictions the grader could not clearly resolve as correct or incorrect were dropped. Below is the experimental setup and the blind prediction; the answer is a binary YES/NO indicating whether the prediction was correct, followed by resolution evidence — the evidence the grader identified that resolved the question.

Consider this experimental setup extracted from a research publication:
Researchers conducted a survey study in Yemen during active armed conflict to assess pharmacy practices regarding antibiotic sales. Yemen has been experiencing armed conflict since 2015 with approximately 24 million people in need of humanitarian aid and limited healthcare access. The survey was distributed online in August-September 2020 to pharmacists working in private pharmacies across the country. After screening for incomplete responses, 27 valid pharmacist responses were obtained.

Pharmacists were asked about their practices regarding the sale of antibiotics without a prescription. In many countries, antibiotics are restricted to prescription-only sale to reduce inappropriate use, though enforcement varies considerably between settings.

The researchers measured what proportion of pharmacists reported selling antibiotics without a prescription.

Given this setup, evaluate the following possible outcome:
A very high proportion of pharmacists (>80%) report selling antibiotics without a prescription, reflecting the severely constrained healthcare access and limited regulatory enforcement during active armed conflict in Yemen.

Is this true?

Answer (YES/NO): NO